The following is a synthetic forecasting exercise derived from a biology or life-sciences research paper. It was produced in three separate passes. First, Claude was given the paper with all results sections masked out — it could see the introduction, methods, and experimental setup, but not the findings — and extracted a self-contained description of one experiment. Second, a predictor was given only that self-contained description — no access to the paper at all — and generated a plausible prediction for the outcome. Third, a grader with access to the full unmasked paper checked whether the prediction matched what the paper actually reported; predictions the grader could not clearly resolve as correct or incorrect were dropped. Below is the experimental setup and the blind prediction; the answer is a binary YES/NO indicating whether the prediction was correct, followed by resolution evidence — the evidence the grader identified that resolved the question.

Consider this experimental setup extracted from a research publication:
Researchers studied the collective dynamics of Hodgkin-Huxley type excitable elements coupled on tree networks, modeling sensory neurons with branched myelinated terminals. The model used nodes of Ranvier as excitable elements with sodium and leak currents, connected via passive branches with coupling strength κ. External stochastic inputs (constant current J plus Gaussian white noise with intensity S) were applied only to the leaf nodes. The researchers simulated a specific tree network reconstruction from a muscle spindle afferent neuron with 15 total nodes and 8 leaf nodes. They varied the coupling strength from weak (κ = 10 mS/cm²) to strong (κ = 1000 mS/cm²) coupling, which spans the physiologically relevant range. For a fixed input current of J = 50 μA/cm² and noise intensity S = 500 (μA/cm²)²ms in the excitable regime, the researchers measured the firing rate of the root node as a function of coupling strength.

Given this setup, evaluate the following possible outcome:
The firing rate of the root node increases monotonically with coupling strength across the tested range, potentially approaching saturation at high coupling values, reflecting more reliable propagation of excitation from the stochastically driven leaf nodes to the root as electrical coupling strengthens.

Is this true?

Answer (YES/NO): NO